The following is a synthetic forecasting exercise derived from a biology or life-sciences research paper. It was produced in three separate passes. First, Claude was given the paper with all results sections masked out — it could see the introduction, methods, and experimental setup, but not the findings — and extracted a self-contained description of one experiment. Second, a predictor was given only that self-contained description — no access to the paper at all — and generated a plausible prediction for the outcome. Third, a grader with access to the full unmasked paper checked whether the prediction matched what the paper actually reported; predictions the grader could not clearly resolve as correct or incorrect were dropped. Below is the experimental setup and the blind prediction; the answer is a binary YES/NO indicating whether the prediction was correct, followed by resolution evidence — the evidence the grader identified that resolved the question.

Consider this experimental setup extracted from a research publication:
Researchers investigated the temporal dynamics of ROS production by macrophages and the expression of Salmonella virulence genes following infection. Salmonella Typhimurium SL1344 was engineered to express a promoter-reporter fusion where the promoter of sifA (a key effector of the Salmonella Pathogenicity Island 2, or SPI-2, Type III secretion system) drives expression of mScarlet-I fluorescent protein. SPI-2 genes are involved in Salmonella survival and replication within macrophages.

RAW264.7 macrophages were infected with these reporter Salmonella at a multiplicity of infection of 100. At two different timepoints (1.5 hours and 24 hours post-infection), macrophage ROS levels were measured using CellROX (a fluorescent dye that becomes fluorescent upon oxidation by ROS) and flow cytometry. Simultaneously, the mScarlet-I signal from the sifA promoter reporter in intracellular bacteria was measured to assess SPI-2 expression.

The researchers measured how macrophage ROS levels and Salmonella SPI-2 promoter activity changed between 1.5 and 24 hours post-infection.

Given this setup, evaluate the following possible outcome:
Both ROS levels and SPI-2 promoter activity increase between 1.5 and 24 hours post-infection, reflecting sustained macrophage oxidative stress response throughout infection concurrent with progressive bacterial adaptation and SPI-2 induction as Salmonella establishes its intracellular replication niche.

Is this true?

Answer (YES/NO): NO